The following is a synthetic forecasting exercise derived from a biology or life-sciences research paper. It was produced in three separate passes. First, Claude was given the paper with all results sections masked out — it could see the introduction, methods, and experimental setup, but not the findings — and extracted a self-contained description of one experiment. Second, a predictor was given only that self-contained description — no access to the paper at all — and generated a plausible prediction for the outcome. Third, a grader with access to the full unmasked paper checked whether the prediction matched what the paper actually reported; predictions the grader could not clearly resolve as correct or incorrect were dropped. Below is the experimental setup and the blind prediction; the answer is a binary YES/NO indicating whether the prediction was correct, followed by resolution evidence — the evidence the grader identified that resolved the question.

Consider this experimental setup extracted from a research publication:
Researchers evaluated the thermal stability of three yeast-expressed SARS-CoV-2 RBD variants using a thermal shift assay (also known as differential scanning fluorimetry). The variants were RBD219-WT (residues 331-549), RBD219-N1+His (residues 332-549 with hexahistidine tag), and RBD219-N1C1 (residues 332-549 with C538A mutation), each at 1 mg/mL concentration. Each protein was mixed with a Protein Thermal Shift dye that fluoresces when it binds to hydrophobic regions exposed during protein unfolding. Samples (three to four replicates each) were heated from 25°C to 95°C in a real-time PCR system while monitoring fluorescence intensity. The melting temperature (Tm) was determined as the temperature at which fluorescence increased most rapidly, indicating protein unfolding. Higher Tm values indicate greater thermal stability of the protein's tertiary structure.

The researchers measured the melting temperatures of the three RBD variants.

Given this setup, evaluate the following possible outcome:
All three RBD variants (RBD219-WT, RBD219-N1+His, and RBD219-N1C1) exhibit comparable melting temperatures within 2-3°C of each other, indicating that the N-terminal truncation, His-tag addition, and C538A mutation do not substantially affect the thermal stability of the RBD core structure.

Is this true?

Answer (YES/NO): YES